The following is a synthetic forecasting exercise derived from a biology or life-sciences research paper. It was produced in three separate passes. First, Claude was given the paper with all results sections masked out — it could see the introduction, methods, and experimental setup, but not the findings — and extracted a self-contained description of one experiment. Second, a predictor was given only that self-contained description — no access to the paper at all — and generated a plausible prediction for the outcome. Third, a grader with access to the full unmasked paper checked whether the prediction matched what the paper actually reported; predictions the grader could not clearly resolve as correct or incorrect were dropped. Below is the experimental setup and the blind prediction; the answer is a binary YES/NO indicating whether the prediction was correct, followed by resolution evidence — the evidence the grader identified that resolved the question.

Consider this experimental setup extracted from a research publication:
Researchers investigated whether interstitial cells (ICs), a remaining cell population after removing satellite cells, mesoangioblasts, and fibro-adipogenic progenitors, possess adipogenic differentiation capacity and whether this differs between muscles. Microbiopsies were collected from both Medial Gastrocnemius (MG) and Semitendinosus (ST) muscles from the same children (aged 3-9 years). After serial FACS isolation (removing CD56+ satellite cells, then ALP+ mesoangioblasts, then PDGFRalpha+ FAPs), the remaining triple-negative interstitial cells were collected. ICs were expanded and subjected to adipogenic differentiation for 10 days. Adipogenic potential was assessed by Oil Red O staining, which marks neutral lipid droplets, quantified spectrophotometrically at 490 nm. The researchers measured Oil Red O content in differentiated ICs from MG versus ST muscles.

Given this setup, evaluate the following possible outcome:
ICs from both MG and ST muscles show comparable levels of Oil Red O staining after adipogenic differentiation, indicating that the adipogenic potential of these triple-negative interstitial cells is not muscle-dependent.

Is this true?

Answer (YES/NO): YES